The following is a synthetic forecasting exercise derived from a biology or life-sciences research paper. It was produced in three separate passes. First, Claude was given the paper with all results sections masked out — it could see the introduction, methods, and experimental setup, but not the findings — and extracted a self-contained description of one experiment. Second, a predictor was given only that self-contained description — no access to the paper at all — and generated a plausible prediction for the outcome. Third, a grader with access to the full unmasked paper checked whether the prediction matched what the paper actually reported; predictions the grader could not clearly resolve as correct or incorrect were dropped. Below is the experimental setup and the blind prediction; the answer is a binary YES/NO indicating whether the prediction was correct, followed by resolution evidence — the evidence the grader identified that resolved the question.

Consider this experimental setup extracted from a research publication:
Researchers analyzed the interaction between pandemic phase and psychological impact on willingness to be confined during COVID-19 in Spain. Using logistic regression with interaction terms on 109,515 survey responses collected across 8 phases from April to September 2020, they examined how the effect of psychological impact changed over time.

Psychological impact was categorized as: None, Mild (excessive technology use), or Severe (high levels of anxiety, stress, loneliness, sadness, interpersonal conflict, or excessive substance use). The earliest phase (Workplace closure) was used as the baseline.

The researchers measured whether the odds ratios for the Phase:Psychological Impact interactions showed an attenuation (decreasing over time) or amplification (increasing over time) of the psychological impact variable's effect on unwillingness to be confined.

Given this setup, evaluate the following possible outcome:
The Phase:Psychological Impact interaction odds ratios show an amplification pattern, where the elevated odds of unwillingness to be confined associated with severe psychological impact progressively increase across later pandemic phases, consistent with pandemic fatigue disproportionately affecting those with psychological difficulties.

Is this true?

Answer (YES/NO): NO